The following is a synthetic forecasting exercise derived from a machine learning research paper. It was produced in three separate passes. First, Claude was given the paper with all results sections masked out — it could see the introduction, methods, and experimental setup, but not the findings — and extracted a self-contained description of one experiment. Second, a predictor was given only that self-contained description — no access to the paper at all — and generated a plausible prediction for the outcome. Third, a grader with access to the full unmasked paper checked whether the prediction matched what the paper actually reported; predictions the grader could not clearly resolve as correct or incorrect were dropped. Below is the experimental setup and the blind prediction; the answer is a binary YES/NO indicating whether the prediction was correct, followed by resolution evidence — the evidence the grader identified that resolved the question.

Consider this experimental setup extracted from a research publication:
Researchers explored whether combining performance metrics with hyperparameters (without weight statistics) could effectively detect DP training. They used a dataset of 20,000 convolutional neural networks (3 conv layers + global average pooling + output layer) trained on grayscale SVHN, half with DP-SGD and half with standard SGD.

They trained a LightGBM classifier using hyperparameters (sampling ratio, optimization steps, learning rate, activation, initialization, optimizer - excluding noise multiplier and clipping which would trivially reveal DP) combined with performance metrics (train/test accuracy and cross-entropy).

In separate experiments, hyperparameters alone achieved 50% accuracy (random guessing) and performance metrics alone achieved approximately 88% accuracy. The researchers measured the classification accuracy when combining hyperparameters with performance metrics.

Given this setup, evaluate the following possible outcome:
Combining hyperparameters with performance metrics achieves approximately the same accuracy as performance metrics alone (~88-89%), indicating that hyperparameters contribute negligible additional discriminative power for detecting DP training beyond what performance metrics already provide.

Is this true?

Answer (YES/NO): NO